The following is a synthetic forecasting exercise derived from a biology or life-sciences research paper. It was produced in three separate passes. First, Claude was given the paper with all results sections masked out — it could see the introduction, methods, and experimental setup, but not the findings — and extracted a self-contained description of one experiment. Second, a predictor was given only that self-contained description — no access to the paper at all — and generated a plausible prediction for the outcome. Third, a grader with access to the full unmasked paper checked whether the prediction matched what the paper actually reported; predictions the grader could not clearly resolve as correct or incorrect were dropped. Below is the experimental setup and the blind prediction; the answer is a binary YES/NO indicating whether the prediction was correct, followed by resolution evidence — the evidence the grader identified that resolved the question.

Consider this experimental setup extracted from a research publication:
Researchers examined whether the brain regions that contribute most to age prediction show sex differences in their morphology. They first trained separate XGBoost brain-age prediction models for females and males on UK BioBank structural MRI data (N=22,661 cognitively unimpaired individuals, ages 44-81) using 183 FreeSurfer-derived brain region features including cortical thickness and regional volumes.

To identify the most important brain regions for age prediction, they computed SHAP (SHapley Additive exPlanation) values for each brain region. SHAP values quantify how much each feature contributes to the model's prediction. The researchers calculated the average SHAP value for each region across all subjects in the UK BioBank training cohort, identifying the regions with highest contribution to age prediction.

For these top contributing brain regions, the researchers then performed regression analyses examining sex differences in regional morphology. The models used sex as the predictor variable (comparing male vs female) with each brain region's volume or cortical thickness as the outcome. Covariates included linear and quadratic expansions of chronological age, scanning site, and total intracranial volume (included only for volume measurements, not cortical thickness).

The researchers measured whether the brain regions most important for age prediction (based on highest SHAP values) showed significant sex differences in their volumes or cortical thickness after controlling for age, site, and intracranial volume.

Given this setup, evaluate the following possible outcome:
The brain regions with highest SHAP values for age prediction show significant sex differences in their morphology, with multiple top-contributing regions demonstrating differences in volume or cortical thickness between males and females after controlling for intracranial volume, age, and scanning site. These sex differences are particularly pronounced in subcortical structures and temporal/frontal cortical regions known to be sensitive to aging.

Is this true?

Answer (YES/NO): NO